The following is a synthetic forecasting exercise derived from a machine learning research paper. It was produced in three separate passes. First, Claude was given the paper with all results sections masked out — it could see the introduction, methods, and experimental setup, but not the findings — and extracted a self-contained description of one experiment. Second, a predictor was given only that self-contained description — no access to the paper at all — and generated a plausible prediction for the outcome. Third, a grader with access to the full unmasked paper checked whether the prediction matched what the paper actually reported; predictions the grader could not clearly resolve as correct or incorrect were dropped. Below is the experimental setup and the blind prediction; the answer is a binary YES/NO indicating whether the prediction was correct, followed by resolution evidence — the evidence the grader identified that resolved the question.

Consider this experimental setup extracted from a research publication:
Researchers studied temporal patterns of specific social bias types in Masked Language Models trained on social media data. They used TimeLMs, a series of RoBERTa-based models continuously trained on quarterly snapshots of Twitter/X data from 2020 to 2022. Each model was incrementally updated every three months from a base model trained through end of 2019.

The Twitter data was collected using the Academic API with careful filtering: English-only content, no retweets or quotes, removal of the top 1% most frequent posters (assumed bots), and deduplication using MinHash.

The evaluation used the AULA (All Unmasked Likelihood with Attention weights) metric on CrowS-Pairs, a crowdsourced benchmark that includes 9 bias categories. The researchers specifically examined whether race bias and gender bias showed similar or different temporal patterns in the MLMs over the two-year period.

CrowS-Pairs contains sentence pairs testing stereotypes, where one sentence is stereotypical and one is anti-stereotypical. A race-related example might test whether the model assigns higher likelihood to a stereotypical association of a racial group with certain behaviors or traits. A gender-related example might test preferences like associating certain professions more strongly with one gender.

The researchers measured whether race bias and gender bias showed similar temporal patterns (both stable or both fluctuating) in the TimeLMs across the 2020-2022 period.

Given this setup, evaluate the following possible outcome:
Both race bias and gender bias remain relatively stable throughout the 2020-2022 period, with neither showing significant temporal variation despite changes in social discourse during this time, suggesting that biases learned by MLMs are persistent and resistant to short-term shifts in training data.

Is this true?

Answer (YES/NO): NO